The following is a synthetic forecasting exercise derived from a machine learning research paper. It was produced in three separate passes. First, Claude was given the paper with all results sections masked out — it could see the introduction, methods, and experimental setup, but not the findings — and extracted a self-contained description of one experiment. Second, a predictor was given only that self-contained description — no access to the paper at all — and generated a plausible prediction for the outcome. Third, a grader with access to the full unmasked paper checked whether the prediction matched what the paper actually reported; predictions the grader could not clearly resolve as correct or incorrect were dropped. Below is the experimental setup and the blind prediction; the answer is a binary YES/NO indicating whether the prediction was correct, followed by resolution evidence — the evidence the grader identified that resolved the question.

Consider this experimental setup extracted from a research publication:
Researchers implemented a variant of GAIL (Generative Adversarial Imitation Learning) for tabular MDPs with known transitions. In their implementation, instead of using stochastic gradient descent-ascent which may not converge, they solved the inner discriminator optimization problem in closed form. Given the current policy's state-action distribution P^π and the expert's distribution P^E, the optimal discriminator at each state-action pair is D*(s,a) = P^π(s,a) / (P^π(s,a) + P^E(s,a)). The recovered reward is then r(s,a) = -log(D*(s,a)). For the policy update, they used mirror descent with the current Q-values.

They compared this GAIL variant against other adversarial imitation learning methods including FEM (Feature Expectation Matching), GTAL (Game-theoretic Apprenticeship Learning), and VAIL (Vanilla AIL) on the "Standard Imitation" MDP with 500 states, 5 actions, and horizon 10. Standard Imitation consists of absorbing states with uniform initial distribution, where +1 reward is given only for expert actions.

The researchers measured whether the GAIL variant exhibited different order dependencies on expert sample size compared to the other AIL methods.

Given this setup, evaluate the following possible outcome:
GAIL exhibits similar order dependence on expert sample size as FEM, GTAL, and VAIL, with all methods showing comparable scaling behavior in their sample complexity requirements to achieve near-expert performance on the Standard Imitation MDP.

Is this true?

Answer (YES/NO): YES